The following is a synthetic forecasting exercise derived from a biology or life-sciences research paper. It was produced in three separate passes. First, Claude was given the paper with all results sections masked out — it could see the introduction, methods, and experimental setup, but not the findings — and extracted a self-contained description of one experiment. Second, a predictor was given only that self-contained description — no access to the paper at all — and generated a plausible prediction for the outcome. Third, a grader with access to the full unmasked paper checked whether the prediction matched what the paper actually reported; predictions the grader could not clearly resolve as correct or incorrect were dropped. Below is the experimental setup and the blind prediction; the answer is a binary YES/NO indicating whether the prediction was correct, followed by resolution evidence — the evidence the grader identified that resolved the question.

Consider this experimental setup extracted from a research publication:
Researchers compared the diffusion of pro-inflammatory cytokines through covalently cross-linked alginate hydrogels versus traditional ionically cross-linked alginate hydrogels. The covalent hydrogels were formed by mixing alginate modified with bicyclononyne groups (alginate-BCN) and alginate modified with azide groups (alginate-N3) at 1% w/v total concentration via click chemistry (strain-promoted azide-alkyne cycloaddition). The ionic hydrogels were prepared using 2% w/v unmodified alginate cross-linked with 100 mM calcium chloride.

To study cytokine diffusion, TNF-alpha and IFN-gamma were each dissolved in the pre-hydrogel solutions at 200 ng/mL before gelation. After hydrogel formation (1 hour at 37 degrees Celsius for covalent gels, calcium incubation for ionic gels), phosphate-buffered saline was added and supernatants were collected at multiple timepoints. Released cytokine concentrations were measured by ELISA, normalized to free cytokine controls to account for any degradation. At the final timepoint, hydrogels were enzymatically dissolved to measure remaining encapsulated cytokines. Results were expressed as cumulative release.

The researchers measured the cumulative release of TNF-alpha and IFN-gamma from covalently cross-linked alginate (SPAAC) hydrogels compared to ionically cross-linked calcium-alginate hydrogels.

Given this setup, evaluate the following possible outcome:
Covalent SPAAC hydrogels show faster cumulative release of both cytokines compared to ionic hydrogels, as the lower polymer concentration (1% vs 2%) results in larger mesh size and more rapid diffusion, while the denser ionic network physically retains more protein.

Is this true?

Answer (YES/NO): NO